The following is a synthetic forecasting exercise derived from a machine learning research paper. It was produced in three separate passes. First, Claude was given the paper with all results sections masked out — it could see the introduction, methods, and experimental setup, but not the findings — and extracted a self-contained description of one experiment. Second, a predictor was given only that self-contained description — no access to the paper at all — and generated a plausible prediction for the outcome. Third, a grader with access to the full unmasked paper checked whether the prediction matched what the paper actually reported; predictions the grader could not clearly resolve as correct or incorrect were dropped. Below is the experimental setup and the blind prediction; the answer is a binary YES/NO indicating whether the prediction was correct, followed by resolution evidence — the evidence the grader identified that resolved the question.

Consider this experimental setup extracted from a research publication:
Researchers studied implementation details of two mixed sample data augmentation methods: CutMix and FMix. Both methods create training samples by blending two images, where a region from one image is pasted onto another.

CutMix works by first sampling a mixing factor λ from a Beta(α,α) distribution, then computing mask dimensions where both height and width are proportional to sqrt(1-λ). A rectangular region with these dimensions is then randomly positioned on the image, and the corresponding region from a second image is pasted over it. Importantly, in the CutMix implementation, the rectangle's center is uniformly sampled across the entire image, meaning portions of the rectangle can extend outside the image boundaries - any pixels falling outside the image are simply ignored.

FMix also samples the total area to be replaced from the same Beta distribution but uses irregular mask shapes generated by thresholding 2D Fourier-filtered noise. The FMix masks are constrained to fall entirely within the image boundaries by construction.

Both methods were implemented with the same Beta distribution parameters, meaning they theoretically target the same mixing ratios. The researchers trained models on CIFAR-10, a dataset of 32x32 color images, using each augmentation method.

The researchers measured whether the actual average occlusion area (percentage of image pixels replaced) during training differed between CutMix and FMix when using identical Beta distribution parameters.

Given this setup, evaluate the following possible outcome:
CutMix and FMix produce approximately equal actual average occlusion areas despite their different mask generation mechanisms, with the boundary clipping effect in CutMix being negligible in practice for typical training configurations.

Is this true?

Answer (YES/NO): NO